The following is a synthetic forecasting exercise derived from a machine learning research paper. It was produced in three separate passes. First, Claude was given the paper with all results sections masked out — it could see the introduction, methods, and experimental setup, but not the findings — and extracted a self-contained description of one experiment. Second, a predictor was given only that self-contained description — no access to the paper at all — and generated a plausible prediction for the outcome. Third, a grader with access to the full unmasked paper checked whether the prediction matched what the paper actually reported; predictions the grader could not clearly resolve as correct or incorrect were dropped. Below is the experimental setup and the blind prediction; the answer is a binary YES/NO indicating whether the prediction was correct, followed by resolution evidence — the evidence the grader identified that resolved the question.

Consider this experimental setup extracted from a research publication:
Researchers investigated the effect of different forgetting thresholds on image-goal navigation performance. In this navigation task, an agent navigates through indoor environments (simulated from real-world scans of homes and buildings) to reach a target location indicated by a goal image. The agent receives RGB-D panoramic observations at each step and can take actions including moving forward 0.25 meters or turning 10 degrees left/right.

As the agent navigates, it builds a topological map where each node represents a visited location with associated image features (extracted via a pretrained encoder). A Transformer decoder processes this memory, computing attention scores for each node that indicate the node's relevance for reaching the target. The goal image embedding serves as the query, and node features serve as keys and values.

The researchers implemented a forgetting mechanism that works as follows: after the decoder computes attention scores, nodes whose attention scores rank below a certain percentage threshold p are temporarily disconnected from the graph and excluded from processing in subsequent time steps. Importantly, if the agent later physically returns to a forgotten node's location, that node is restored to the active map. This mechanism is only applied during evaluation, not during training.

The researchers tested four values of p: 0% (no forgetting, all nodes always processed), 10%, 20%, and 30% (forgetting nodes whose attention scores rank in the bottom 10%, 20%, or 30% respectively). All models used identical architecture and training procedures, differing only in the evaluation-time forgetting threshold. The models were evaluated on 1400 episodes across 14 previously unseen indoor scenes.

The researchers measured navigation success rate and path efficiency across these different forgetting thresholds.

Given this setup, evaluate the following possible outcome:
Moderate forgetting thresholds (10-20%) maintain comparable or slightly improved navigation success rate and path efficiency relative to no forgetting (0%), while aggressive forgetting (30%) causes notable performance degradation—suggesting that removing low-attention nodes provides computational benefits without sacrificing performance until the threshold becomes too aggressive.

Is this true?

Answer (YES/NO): NO